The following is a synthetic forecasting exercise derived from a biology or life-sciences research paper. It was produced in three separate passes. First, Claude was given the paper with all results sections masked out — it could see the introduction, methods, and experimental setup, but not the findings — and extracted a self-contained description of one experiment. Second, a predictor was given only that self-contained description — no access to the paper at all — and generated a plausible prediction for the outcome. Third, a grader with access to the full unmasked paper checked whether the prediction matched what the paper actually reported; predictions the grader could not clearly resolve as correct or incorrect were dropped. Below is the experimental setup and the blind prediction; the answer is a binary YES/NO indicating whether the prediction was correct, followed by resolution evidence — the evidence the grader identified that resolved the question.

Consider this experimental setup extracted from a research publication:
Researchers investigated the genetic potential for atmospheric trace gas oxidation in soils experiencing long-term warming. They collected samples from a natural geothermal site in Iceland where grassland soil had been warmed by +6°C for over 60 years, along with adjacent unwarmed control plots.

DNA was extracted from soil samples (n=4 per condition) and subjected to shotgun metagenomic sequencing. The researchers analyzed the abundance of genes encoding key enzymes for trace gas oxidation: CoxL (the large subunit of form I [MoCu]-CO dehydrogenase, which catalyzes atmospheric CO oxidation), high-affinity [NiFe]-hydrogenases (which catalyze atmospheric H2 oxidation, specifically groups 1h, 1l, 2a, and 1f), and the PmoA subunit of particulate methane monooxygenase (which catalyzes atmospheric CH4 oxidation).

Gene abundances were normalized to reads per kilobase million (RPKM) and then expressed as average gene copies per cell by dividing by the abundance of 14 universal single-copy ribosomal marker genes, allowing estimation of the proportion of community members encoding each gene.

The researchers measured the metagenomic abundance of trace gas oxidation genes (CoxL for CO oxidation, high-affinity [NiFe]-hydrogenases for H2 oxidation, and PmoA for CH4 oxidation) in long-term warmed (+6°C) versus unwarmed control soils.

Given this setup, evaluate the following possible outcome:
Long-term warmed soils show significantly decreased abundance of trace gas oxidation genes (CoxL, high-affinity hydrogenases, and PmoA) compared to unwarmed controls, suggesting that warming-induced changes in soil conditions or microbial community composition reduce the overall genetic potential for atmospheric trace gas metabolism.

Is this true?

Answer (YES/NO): NO